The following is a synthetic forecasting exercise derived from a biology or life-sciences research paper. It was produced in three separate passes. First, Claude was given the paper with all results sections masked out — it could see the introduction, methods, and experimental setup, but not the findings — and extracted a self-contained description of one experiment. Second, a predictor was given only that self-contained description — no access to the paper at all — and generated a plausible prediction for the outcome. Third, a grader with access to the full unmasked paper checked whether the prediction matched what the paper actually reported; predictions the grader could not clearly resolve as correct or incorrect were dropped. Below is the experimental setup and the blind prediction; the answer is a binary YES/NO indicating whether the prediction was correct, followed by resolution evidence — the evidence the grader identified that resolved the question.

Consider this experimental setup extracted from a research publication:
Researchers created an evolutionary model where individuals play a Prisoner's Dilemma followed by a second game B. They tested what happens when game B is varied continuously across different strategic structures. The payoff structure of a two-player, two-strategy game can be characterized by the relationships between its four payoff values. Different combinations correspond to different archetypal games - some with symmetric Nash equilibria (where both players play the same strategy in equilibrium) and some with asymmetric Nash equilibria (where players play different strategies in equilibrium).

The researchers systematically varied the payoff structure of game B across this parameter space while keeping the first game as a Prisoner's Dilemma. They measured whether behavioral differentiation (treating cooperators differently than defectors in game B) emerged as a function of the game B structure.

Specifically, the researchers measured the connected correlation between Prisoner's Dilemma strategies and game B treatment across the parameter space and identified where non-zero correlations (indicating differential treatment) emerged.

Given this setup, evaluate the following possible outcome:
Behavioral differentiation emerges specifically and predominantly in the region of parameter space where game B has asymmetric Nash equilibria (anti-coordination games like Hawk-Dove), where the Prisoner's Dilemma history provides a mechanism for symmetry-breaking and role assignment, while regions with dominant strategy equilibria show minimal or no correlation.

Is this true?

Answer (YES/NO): YES